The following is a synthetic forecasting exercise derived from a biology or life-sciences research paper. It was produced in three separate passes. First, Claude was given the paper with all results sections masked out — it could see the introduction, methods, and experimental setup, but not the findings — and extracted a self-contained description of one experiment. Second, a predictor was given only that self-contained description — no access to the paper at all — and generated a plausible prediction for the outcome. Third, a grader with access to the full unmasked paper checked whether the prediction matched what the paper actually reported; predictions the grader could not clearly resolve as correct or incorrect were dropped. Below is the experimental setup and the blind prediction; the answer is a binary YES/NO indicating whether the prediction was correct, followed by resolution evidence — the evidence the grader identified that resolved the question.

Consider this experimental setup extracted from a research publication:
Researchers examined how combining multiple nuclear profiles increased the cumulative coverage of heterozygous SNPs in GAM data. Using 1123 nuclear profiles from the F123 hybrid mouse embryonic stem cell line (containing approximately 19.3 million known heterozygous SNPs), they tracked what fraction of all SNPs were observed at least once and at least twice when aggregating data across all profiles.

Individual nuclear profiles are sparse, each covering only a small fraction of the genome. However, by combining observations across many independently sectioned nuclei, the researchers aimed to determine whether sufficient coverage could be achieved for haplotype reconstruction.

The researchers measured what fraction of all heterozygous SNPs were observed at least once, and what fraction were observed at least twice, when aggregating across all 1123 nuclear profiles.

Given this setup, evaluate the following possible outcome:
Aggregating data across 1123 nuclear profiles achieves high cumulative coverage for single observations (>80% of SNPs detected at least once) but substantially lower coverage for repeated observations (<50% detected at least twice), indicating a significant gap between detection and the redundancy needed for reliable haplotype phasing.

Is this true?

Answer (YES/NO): NO